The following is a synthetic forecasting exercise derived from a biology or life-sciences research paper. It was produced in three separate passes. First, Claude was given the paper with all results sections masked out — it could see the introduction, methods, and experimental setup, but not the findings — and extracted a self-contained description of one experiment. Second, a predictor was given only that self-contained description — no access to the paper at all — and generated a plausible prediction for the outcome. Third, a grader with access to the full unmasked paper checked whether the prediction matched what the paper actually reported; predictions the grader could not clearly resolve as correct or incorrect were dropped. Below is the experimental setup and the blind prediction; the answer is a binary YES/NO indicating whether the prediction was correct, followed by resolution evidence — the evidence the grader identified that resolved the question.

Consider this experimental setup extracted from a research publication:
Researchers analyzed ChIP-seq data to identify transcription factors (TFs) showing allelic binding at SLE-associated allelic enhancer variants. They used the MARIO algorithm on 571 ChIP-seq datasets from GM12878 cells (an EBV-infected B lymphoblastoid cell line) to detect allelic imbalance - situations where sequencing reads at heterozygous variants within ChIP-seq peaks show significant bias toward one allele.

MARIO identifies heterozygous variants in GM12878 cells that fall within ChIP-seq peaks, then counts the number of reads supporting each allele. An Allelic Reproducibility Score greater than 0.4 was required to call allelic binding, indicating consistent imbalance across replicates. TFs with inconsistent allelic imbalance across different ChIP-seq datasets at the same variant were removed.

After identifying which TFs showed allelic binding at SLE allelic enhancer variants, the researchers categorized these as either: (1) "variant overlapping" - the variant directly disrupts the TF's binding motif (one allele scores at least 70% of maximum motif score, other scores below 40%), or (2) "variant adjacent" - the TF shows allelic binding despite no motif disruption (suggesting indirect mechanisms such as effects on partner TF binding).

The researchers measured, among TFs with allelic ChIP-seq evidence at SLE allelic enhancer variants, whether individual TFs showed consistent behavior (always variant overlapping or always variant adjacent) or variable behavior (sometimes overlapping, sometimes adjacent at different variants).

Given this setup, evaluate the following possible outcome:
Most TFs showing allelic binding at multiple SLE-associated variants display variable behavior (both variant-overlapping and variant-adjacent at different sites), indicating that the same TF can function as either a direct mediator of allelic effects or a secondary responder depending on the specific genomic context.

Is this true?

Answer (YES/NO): NO